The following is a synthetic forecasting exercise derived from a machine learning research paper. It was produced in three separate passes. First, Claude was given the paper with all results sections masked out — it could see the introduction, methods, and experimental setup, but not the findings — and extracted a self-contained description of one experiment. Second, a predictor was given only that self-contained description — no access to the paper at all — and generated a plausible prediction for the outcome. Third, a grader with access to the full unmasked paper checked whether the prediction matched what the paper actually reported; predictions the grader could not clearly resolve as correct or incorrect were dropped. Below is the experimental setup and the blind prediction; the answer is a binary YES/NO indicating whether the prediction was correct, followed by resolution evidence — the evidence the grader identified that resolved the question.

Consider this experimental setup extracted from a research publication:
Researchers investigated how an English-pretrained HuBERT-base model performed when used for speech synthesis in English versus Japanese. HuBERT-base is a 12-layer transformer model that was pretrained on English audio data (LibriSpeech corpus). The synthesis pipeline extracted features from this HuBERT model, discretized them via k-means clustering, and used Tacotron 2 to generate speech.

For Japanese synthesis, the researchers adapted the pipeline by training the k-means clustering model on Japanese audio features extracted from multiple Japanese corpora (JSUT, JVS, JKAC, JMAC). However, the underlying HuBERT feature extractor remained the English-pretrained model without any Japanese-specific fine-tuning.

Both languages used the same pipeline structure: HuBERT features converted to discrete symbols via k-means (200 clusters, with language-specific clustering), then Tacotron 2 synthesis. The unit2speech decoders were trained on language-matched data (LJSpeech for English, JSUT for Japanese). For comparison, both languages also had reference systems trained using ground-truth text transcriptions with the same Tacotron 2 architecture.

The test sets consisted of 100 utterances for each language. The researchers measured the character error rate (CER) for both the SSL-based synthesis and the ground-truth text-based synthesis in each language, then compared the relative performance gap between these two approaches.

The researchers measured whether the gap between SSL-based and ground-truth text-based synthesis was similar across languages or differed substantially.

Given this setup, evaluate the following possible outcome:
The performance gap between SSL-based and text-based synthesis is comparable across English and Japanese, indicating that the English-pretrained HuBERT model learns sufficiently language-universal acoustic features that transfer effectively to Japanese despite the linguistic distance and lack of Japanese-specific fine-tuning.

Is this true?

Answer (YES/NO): NO